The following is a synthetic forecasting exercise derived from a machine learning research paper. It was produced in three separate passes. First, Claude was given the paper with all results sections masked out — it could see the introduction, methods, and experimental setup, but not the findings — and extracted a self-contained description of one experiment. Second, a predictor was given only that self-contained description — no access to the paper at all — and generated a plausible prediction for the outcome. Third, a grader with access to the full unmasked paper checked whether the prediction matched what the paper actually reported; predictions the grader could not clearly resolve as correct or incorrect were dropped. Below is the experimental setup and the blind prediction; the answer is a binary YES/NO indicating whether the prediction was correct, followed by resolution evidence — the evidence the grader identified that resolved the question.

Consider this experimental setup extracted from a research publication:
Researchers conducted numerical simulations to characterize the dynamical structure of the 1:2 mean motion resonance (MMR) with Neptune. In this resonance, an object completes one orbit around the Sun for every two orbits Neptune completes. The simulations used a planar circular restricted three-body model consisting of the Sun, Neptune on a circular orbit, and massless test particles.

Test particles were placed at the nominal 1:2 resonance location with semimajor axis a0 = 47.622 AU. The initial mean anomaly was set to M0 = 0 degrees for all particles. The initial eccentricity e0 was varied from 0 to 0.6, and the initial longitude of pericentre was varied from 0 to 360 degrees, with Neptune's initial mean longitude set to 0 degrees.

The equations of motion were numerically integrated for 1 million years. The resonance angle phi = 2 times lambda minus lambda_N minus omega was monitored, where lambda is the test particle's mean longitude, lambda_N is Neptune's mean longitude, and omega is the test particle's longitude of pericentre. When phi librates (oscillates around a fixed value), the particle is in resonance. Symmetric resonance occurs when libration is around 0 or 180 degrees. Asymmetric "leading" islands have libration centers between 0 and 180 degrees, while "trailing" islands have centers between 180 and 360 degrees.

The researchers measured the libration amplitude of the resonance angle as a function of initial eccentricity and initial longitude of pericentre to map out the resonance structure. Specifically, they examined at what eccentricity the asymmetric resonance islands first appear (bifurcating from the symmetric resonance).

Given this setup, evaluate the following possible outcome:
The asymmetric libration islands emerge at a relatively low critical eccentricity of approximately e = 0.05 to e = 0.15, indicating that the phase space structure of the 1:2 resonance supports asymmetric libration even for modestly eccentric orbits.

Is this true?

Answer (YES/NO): NO